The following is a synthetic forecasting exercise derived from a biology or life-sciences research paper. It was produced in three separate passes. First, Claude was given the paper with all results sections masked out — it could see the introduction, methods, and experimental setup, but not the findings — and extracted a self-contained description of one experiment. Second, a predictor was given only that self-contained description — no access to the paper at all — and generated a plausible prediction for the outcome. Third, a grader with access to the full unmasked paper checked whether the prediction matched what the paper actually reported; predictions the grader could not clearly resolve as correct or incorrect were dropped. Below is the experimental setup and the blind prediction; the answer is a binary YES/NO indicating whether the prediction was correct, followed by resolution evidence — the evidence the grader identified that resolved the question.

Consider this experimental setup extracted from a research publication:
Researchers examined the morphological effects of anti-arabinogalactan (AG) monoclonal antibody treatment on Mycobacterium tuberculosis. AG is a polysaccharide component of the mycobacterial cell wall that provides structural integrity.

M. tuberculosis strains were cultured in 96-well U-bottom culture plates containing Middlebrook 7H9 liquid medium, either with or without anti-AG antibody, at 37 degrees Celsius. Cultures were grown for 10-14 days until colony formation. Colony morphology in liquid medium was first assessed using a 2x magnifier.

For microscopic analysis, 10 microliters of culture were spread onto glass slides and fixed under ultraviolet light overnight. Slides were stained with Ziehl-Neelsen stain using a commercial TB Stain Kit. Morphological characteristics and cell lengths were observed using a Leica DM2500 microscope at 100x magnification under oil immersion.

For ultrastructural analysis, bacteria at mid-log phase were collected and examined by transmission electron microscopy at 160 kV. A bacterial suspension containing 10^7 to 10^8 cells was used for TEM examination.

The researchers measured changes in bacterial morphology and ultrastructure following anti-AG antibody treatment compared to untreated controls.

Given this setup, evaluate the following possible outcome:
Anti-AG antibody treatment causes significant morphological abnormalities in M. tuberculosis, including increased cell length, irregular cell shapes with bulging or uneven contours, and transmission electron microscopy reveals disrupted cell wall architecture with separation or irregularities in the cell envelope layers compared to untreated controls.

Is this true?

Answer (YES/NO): NO